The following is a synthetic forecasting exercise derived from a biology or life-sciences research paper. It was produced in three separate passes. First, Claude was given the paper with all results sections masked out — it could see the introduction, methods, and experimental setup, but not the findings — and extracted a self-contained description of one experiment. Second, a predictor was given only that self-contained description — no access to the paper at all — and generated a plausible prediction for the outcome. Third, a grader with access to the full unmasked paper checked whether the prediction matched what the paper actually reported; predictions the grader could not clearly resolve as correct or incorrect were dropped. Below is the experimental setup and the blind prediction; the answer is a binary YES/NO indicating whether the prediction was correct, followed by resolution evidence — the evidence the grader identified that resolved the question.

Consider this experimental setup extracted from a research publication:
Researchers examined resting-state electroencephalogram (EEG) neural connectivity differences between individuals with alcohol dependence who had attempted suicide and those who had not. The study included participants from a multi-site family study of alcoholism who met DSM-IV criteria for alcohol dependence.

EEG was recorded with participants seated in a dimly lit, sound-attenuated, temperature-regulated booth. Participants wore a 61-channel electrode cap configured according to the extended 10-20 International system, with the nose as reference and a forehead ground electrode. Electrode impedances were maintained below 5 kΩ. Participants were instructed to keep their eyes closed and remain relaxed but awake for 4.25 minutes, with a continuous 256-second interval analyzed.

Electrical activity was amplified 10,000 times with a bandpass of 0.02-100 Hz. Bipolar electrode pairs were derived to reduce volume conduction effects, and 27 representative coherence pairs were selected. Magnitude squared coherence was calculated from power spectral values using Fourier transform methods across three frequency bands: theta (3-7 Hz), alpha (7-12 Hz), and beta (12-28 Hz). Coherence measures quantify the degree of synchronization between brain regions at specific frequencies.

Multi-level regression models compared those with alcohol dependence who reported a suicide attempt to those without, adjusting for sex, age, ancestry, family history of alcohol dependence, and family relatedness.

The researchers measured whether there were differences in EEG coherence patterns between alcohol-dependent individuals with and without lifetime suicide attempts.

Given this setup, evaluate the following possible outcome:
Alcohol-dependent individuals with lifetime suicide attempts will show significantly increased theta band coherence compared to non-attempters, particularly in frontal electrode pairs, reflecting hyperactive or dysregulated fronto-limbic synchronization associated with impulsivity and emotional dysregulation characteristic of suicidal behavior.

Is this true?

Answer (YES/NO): NO